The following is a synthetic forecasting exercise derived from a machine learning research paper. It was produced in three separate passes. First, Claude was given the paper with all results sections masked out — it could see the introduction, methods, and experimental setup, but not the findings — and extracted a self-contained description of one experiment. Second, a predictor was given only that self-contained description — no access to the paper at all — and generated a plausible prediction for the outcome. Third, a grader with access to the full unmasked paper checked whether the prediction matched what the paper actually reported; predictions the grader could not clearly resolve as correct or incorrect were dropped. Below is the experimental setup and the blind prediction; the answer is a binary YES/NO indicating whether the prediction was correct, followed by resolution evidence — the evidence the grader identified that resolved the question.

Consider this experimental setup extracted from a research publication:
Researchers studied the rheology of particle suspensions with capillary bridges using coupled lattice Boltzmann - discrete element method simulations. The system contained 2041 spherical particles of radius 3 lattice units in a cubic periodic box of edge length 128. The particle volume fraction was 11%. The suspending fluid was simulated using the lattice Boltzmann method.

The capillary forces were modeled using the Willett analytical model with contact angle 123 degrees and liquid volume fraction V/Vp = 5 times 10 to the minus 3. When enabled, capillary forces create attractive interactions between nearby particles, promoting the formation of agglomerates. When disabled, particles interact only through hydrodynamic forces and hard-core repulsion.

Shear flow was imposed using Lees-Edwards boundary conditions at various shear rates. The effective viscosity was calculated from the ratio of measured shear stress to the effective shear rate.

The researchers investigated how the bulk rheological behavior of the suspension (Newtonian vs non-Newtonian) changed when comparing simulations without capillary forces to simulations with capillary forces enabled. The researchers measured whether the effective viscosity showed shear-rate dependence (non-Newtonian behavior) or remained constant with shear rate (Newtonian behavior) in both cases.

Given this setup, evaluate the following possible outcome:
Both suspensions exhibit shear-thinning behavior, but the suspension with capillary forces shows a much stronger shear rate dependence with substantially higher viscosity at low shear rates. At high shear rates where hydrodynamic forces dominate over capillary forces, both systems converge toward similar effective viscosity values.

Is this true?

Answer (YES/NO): NO